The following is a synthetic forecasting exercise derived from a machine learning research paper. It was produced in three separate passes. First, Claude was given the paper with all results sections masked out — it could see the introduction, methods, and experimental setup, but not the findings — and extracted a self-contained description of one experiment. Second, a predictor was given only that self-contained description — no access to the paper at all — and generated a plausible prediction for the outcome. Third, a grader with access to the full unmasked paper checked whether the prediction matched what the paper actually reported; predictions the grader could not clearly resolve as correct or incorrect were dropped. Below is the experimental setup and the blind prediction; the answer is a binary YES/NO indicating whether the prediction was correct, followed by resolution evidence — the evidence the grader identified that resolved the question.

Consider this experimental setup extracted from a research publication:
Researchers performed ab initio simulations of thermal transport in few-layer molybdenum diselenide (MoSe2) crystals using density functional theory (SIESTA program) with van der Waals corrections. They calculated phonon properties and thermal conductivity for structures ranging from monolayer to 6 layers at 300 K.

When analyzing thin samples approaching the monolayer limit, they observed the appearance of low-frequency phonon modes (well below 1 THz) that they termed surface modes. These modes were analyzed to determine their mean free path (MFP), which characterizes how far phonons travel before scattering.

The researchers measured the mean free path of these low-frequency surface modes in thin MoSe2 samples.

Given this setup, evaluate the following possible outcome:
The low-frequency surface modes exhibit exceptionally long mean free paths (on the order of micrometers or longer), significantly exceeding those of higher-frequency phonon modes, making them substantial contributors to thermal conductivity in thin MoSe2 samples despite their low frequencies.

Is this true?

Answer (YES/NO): YES